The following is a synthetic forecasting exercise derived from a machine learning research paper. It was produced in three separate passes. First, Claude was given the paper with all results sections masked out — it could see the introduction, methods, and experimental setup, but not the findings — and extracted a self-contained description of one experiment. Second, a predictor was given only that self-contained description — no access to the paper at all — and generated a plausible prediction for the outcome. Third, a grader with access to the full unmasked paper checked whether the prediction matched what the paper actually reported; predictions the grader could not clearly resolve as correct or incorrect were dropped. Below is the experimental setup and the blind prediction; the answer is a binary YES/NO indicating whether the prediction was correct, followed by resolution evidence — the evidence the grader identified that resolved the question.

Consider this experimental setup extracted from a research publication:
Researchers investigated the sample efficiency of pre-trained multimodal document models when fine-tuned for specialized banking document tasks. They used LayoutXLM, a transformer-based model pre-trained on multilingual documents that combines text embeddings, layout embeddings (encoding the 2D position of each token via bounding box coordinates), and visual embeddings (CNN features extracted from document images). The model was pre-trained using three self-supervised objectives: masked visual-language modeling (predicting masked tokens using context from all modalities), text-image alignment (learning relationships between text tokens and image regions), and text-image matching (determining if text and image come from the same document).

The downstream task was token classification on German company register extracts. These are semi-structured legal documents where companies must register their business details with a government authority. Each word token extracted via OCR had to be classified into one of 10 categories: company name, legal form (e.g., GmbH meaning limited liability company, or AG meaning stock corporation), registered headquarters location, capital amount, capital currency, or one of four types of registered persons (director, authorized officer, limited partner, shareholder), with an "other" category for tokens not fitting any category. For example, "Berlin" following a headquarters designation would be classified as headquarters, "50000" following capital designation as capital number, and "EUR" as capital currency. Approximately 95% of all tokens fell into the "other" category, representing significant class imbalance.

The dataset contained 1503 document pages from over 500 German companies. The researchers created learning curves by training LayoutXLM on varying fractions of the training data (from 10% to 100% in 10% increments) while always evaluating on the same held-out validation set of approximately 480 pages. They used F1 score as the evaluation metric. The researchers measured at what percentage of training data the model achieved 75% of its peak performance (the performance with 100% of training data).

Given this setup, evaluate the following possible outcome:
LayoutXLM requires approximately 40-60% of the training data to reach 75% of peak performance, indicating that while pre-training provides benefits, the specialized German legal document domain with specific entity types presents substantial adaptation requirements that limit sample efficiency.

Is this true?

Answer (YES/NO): NO